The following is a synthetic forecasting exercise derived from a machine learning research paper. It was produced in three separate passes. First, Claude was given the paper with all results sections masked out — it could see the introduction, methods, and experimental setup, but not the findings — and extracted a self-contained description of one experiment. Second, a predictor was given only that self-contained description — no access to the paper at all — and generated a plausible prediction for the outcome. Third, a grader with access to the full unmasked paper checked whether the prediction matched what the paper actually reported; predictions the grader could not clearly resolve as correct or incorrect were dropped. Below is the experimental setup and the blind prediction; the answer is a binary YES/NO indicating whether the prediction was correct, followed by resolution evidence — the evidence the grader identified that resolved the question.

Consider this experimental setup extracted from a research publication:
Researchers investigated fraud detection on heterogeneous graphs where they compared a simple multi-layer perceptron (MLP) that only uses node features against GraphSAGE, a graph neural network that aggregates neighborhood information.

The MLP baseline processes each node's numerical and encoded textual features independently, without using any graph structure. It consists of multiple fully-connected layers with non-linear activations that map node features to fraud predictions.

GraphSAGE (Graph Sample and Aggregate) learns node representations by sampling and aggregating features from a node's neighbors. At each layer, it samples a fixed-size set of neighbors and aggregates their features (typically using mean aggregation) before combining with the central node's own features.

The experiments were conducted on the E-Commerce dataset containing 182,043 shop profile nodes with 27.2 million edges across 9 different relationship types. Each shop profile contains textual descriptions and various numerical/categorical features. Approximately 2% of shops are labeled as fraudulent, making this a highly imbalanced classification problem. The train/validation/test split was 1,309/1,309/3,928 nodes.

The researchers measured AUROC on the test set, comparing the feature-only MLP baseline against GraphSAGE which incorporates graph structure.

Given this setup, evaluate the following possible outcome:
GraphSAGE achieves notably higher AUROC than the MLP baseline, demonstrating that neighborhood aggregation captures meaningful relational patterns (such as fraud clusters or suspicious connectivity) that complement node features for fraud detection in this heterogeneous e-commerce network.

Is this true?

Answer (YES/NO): YES